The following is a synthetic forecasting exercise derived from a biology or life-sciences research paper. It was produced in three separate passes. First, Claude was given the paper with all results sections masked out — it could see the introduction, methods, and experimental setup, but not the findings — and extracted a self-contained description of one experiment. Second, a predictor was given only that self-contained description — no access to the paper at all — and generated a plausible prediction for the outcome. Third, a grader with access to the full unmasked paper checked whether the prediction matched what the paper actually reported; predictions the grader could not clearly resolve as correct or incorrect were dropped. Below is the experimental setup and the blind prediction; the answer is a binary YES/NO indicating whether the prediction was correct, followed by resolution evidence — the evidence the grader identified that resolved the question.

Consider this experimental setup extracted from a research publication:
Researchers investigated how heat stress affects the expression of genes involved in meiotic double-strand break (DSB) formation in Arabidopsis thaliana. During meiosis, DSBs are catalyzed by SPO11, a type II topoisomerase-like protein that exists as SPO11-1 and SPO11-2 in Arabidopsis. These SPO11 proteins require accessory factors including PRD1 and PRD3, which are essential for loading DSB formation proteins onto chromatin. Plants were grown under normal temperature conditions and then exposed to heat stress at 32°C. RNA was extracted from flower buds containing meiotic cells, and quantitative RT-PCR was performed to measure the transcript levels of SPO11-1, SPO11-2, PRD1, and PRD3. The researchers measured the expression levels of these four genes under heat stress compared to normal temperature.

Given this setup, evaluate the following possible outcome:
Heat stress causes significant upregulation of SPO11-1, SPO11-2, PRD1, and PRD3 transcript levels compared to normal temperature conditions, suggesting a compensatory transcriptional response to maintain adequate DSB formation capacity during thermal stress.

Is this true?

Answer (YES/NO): NO